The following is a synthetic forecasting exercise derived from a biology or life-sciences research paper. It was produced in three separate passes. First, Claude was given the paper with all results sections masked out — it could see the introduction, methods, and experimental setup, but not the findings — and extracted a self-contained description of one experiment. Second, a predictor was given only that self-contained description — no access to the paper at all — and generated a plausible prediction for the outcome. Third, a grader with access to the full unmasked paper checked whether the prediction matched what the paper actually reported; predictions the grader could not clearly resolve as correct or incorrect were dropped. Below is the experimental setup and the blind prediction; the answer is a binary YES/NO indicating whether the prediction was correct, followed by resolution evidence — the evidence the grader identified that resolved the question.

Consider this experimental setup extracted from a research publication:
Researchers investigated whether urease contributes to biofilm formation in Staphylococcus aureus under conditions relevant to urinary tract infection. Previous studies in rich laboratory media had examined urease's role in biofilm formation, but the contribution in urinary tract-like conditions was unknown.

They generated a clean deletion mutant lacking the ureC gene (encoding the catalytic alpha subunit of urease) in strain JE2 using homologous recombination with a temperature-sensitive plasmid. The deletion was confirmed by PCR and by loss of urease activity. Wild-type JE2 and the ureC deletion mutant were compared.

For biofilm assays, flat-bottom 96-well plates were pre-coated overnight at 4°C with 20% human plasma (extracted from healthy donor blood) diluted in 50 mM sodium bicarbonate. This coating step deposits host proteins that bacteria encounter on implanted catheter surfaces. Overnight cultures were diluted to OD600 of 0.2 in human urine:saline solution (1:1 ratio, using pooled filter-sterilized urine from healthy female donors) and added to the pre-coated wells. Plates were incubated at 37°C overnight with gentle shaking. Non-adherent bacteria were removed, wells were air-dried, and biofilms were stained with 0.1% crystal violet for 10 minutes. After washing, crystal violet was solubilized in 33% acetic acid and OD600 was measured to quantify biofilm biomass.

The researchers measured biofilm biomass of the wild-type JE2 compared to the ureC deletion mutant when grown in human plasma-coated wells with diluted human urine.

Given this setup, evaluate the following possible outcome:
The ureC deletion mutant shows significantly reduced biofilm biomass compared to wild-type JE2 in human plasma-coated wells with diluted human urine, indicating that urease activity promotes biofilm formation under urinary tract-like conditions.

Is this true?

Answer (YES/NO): YES